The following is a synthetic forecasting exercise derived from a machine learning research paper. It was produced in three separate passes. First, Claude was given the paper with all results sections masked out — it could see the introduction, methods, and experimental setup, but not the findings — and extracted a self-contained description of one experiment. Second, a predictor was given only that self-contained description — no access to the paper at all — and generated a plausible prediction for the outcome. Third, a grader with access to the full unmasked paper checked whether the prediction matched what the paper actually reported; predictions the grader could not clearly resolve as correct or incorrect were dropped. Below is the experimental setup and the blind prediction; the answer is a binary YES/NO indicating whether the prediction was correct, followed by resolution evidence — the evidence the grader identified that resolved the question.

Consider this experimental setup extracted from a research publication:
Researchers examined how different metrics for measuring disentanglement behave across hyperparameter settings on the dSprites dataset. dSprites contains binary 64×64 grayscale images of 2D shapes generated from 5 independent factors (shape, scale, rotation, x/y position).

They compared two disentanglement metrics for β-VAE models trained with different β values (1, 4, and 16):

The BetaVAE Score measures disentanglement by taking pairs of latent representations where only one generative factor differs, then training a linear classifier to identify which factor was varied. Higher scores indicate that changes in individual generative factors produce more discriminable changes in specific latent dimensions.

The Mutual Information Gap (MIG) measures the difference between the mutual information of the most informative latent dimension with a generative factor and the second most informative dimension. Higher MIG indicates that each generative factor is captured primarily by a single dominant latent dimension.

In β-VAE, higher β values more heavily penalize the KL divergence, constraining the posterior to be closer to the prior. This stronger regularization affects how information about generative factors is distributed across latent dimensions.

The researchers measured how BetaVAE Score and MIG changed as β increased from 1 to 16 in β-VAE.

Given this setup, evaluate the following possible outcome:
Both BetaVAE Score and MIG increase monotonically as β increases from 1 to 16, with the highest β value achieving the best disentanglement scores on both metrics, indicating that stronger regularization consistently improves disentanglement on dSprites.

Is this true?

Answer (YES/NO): NO